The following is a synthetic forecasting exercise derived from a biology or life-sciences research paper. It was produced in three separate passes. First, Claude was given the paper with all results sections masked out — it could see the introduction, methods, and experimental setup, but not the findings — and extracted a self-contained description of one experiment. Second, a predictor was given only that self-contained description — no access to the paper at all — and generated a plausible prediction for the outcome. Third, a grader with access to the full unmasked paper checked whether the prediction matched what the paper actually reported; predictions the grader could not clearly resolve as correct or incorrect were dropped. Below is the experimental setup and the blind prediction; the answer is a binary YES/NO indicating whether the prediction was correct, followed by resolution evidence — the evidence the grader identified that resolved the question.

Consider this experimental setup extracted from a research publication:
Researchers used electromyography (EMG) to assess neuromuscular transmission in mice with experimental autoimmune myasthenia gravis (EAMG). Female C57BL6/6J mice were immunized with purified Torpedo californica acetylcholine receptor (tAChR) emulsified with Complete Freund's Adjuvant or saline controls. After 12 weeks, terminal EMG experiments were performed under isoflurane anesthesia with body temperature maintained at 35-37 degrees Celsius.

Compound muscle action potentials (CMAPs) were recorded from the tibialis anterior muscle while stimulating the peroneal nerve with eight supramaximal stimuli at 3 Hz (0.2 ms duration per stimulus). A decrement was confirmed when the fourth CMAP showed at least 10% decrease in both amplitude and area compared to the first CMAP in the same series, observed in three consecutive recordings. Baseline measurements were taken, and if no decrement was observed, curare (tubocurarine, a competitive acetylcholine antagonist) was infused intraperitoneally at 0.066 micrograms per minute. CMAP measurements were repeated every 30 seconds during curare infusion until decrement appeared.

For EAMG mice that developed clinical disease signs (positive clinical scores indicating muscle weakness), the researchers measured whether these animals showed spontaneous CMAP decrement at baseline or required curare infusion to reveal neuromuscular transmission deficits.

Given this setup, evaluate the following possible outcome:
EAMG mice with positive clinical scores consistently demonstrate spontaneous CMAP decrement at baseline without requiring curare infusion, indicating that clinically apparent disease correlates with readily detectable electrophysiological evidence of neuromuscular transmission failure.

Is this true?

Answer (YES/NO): NO